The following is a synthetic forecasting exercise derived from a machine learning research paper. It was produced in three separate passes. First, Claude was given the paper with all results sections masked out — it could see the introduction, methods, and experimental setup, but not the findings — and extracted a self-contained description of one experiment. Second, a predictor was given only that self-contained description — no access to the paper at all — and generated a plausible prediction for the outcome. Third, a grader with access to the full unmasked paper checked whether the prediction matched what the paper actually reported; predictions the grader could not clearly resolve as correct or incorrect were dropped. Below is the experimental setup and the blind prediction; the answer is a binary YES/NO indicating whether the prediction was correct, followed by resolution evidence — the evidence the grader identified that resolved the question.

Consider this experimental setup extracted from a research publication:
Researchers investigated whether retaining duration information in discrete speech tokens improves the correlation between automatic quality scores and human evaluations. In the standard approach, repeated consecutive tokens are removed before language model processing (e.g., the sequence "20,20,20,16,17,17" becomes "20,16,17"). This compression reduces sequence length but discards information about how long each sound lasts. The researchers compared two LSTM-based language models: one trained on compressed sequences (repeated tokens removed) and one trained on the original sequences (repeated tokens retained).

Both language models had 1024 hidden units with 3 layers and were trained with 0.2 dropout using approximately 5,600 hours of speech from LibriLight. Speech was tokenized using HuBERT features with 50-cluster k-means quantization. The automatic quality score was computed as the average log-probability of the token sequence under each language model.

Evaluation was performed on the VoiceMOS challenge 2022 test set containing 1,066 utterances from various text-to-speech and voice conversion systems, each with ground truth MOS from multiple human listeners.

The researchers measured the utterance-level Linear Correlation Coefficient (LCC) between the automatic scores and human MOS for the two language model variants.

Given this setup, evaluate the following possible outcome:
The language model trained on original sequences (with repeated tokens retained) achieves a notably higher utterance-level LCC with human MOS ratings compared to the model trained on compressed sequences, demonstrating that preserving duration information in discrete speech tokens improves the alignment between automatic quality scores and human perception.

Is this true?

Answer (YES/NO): YES